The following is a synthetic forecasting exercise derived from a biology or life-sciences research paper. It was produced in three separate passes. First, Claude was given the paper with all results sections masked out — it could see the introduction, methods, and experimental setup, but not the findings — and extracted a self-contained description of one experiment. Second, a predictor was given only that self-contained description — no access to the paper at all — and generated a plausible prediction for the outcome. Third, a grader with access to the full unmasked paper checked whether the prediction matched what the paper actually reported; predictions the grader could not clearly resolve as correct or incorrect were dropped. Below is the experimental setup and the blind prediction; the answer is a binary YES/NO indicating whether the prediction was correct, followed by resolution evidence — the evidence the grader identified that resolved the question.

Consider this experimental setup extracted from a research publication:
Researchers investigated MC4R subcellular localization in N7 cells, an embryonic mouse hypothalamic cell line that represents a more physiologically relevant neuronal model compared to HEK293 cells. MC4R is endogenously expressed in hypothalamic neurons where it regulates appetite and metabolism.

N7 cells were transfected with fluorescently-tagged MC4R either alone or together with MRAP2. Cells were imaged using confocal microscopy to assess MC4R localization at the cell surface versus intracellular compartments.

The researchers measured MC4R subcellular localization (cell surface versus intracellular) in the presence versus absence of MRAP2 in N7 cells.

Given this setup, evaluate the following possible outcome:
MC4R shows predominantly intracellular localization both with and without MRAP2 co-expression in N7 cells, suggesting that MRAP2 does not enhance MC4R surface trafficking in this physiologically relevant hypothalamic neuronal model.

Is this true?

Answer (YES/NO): NO